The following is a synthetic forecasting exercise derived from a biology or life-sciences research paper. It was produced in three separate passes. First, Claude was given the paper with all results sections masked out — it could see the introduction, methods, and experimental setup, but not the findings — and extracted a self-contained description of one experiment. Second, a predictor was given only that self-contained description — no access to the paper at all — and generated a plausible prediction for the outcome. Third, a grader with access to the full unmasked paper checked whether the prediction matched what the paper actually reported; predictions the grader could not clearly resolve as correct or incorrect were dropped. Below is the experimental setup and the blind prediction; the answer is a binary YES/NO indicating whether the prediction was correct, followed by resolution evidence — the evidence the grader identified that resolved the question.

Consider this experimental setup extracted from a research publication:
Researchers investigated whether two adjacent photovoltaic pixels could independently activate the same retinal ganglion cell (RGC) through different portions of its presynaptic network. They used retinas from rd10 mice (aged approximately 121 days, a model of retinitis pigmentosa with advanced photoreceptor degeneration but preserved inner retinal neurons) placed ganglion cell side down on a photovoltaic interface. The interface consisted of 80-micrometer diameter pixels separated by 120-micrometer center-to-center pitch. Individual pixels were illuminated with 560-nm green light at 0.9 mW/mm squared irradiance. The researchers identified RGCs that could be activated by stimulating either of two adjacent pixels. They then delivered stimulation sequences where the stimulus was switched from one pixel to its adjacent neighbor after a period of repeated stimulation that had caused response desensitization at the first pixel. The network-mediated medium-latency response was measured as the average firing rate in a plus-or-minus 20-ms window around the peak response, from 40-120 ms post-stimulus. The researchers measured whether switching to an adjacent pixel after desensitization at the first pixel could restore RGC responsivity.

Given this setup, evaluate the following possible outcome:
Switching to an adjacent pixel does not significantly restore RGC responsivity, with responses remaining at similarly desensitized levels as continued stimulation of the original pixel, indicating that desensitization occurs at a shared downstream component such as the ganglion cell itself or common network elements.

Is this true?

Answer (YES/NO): NO